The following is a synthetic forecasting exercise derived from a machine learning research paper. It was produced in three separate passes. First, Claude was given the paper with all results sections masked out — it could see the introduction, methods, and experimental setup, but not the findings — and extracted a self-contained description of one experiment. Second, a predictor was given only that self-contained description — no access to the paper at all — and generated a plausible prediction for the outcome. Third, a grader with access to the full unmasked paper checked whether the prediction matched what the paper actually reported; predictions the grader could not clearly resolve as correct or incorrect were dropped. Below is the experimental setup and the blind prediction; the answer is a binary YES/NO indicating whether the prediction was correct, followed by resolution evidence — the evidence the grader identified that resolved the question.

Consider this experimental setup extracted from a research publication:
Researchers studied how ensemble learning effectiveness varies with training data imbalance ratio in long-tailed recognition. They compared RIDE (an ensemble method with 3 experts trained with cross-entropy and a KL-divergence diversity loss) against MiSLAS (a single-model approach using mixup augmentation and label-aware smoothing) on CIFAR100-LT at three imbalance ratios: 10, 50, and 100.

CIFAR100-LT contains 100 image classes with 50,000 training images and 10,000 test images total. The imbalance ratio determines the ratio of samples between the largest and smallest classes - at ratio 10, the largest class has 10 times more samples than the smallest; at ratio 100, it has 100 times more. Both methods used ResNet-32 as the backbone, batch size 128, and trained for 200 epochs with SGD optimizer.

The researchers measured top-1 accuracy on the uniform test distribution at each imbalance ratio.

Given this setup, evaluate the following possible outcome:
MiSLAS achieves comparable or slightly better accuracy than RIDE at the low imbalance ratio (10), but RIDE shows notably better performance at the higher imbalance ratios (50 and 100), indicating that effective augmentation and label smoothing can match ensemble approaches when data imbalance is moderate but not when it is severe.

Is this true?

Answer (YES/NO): NO